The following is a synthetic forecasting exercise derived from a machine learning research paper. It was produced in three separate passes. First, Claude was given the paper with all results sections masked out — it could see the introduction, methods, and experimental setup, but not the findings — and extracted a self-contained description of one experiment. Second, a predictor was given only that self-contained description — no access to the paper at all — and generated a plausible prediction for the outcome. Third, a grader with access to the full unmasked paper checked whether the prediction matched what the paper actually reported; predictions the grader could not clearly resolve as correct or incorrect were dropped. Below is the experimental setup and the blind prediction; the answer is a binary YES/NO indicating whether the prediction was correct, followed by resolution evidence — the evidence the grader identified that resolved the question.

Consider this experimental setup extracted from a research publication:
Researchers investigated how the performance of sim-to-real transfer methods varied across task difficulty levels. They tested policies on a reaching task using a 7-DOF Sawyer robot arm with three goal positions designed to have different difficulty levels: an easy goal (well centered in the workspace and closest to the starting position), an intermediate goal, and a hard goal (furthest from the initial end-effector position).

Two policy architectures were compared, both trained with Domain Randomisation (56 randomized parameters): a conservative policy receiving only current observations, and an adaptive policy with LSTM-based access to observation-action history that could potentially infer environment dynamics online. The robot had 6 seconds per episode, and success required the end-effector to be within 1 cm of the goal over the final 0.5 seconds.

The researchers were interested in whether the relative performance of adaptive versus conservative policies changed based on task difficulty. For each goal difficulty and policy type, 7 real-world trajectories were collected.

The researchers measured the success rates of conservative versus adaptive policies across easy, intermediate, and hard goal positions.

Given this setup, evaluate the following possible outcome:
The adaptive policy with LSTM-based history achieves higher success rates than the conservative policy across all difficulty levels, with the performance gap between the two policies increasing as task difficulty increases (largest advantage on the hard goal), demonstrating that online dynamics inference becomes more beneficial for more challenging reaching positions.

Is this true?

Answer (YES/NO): NO